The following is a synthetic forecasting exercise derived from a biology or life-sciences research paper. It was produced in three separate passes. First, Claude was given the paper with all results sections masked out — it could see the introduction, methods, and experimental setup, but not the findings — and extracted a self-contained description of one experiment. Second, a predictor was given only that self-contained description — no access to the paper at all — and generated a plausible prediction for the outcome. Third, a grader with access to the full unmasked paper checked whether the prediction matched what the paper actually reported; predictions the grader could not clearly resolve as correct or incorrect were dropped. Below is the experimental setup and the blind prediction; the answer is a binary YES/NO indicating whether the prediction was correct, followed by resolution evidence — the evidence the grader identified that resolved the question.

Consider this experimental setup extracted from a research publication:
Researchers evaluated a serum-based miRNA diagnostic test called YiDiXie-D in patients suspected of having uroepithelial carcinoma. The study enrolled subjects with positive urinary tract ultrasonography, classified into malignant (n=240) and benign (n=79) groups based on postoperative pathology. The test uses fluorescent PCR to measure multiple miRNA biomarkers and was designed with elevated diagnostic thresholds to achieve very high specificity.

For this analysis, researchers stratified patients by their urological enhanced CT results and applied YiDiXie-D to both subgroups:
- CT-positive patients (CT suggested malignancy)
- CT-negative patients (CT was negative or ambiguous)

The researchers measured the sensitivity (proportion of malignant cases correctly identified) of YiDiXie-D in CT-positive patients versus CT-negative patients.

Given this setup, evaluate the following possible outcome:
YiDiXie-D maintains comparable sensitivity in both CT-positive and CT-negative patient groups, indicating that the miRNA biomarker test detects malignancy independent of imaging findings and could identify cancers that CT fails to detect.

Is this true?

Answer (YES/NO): YES